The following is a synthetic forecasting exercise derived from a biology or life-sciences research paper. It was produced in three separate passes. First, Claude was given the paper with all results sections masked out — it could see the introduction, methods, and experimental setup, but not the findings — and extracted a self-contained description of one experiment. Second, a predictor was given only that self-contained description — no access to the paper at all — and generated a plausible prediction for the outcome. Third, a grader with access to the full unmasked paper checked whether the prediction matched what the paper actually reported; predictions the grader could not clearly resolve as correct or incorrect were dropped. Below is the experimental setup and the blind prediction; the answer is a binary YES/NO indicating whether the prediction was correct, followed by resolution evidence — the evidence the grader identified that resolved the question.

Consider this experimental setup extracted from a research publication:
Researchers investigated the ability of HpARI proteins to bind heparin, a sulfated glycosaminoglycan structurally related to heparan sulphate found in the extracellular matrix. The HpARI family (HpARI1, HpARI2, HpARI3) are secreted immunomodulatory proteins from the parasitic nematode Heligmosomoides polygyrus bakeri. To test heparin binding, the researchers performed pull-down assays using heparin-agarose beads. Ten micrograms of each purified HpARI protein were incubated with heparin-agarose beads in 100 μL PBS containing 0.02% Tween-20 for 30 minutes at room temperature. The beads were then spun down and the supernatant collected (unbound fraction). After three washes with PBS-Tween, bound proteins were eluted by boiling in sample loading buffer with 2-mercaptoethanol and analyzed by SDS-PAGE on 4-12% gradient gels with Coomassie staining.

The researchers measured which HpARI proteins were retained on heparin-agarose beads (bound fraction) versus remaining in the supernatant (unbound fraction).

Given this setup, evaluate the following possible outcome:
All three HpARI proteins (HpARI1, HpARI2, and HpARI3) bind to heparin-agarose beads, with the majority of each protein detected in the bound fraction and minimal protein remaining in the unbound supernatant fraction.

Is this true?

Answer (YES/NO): NO